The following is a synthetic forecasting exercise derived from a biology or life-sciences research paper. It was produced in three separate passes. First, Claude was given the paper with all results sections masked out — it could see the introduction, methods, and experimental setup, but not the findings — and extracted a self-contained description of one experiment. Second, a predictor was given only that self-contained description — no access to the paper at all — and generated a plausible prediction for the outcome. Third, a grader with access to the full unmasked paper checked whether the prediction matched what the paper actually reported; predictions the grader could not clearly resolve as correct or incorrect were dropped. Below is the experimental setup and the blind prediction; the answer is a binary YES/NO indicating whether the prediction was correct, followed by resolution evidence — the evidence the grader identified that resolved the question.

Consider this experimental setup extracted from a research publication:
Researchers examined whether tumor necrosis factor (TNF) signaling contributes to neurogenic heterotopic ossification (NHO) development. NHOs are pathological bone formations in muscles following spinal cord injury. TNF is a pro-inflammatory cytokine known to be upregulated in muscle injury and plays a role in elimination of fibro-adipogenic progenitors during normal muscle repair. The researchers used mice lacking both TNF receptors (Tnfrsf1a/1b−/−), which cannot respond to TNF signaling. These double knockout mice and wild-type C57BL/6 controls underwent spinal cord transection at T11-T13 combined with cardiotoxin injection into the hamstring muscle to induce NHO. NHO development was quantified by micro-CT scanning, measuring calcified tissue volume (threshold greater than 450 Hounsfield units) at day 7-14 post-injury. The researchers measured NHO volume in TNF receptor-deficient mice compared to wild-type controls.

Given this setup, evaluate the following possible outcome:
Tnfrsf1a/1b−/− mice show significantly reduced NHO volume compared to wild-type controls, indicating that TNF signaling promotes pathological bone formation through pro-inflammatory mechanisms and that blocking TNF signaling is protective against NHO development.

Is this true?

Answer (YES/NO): NO